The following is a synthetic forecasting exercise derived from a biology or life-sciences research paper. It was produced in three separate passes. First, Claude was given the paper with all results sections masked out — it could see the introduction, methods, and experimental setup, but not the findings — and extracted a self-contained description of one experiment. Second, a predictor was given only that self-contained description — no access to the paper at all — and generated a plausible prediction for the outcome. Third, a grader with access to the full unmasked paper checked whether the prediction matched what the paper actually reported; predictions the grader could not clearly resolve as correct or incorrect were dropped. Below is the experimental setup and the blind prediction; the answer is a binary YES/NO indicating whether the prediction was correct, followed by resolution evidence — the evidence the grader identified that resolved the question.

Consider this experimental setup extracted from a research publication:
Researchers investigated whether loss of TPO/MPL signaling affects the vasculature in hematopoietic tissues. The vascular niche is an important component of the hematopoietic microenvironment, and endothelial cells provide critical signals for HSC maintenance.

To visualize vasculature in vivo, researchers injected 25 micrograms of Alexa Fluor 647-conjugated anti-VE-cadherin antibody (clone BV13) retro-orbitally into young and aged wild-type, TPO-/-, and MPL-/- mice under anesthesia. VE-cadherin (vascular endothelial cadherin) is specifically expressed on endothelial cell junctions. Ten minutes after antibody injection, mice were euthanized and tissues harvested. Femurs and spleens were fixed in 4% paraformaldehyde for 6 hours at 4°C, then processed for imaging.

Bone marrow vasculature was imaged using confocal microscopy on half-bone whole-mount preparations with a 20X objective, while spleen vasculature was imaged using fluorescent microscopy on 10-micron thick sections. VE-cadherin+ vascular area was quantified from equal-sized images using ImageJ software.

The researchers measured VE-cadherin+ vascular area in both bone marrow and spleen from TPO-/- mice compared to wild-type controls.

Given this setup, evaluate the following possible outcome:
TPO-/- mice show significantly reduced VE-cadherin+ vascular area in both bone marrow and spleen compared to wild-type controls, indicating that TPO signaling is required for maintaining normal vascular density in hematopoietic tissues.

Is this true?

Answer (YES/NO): NO